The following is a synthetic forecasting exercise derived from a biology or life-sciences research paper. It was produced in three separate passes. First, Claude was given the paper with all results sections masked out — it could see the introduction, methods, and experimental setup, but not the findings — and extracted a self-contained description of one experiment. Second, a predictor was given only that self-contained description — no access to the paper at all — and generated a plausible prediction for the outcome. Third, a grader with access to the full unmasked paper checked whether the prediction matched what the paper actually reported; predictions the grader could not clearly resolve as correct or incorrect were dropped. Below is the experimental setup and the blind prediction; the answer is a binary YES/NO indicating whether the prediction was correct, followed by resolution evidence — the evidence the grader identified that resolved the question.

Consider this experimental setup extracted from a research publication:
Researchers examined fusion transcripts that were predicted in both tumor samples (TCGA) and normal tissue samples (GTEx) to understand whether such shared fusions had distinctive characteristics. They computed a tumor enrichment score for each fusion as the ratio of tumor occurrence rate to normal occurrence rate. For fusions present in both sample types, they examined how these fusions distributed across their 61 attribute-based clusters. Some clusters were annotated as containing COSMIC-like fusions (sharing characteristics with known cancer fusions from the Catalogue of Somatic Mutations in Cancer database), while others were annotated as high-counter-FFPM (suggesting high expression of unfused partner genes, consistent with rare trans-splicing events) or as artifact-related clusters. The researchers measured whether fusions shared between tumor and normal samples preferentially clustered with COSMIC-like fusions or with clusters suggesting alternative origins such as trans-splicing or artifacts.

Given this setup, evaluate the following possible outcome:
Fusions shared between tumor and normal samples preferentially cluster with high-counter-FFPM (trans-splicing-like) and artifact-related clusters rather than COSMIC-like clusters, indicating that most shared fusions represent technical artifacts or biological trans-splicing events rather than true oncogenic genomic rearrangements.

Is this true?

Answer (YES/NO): NO